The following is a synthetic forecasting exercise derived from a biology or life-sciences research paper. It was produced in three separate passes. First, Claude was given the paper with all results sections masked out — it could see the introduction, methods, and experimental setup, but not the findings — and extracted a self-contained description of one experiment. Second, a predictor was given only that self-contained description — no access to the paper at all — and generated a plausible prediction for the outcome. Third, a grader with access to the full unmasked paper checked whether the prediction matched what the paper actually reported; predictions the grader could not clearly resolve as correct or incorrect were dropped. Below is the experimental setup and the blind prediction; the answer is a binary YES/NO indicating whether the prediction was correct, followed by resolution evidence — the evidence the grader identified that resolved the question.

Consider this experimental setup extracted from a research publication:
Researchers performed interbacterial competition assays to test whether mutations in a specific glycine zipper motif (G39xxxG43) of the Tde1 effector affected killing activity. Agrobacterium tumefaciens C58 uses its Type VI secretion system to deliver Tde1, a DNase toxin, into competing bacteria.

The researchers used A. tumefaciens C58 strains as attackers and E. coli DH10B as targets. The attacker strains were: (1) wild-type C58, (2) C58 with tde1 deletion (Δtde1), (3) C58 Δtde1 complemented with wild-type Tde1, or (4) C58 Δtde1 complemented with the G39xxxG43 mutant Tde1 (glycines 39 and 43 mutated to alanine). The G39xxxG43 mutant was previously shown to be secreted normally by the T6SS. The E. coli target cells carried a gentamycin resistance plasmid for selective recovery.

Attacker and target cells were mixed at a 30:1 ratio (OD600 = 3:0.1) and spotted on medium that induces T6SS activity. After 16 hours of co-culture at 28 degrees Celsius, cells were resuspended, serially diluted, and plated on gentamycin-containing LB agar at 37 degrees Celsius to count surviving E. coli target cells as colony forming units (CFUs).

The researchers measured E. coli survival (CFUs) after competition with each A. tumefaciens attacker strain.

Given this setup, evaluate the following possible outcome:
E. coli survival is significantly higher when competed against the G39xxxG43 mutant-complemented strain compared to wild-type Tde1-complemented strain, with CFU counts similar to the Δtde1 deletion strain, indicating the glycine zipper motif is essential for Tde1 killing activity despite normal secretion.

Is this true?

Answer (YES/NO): YES